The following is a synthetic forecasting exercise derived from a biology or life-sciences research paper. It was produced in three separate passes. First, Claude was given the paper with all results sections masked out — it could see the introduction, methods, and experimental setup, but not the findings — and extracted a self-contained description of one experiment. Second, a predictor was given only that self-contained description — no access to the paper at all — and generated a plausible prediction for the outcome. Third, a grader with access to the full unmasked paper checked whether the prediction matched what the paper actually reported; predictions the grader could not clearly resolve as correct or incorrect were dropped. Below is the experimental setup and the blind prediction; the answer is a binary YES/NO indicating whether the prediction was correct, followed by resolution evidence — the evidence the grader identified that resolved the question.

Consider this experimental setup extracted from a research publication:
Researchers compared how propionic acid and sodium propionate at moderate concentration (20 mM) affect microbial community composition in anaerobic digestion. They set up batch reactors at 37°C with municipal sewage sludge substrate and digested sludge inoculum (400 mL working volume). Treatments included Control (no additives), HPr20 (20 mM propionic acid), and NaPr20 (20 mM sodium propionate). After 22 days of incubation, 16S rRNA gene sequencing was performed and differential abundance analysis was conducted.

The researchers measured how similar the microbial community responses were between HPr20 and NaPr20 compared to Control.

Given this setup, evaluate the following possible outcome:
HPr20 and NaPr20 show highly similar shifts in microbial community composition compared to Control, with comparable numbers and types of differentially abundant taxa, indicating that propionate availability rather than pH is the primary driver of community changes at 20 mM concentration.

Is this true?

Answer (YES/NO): NO